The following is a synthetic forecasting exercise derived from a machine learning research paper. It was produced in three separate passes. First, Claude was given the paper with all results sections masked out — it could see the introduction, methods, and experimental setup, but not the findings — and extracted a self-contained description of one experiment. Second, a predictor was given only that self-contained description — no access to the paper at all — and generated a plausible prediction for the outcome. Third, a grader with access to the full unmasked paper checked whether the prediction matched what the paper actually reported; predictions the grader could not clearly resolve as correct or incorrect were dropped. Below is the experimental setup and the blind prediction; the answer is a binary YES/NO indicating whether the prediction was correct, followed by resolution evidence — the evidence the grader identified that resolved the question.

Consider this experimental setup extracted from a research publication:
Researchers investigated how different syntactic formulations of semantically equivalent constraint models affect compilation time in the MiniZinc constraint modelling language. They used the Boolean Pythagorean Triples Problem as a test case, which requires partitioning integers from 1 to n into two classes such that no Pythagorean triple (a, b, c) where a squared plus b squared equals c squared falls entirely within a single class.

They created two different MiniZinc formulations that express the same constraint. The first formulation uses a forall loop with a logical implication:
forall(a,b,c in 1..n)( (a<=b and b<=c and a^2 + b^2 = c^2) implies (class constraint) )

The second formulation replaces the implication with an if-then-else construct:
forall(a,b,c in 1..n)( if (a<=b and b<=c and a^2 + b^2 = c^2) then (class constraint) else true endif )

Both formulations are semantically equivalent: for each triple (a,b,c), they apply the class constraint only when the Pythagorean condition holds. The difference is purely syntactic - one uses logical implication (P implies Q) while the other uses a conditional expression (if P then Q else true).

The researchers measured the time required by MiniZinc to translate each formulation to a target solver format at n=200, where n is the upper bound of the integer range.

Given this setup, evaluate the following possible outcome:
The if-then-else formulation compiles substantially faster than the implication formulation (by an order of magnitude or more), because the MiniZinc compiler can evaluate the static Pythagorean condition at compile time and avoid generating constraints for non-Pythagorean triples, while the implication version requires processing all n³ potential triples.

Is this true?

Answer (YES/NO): NO